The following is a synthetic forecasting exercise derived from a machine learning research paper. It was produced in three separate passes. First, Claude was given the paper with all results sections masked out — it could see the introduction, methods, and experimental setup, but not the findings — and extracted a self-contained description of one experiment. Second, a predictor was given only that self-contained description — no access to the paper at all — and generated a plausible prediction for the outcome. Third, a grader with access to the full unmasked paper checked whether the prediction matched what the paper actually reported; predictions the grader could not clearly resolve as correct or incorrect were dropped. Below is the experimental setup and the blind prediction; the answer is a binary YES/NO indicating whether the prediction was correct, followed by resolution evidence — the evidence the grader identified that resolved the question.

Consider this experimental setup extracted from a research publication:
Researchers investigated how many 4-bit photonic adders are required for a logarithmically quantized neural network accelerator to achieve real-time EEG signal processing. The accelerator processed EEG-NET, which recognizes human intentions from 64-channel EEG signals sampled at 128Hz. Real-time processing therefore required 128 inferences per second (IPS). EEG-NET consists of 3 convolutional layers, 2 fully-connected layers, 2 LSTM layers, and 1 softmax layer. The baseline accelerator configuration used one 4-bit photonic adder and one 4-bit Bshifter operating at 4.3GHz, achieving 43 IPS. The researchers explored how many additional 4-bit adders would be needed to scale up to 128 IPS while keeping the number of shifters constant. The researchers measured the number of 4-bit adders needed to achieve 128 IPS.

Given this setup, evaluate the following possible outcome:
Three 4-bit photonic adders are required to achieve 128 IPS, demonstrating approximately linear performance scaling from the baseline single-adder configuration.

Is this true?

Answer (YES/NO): YES